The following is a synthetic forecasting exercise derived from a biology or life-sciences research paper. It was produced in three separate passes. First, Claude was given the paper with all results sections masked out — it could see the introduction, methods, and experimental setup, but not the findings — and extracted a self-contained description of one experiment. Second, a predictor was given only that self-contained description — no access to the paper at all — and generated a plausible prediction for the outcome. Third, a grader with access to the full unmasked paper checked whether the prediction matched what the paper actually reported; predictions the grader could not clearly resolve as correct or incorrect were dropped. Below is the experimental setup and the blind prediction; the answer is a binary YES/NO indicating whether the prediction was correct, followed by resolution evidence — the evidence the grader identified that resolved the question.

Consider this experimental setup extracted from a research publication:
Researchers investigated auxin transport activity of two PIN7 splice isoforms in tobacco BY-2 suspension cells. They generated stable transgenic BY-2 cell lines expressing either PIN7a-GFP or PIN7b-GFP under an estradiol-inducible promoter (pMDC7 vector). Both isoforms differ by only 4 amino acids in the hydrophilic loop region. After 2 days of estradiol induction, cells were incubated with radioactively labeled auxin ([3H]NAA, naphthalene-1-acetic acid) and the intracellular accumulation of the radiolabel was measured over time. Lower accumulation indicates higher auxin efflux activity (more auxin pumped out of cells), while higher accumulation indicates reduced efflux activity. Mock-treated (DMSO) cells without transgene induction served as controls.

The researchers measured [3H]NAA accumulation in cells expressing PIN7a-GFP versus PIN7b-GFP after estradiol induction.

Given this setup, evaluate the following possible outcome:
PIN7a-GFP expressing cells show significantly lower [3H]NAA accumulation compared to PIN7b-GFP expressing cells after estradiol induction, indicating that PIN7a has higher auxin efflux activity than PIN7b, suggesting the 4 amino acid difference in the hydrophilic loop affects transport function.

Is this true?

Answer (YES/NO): NO